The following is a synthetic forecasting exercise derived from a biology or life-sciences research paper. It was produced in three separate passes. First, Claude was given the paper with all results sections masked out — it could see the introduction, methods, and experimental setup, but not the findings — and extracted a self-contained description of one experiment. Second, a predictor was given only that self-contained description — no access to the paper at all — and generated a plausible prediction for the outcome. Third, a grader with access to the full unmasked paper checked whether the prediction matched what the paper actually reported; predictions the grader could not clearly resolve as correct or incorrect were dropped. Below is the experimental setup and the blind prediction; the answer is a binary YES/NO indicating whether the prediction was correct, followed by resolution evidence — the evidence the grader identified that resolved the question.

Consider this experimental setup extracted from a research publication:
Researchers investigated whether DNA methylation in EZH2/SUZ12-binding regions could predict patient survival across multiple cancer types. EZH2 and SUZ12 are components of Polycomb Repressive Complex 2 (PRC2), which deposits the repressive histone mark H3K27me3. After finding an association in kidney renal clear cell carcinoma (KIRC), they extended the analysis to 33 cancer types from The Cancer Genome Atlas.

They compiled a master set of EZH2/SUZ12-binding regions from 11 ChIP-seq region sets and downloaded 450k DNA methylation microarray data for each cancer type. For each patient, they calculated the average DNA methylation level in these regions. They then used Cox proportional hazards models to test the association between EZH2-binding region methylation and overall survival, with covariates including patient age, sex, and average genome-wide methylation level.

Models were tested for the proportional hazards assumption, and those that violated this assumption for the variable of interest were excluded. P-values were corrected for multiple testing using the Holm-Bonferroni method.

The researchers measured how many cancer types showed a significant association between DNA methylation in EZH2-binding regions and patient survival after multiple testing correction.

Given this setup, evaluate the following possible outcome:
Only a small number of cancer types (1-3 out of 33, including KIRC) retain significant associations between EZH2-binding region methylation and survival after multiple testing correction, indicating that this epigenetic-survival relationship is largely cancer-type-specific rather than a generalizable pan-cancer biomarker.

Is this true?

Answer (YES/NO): NO